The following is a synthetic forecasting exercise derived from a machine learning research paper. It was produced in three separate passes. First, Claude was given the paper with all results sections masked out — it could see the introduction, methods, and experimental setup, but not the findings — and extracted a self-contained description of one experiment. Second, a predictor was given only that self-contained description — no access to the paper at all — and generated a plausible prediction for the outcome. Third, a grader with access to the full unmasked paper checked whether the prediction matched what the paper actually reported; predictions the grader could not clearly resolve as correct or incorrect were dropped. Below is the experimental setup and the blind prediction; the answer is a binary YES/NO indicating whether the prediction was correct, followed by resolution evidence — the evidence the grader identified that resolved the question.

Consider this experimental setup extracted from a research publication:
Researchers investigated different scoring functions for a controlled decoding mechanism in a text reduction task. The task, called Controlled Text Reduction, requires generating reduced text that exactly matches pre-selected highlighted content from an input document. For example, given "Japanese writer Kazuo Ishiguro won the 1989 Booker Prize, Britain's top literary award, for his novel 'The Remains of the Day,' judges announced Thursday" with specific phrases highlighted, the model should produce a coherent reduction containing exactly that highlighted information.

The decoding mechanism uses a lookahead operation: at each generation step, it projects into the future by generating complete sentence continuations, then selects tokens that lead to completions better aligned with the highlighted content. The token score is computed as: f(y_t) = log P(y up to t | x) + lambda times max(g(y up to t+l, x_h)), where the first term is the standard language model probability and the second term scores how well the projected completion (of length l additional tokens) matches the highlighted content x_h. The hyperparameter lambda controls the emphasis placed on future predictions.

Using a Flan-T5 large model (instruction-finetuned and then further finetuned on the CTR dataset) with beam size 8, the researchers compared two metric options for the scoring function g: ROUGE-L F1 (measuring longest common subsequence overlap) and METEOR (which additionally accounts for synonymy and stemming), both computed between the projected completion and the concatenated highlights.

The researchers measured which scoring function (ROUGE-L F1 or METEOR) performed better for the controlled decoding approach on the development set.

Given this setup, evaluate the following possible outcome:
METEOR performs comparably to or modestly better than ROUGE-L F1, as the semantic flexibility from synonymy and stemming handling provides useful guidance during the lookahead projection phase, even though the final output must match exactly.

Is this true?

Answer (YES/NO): NO